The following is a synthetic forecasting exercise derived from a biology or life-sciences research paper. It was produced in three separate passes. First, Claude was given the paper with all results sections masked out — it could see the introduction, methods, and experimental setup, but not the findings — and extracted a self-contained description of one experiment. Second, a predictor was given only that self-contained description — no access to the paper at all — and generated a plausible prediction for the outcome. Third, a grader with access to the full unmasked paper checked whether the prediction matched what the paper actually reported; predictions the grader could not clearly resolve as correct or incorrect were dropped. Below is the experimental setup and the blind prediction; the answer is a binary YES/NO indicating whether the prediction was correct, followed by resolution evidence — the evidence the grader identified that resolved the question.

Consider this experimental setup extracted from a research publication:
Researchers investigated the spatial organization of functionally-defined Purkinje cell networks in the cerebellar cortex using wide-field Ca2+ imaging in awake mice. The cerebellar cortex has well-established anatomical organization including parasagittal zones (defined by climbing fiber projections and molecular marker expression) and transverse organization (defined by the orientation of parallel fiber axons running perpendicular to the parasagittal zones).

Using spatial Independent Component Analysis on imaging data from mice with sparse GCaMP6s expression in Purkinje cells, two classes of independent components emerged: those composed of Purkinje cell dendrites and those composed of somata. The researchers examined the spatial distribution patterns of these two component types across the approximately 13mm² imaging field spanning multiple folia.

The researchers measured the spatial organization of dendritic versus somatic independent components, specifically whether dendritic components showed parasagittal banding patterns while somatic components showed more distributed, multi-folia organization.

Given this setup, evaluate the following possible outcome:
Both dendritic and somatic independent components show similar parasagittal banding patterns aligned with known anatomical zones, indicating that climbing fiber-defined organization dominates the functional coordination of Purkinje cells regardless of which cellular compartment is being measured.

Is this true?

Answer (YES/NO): NO